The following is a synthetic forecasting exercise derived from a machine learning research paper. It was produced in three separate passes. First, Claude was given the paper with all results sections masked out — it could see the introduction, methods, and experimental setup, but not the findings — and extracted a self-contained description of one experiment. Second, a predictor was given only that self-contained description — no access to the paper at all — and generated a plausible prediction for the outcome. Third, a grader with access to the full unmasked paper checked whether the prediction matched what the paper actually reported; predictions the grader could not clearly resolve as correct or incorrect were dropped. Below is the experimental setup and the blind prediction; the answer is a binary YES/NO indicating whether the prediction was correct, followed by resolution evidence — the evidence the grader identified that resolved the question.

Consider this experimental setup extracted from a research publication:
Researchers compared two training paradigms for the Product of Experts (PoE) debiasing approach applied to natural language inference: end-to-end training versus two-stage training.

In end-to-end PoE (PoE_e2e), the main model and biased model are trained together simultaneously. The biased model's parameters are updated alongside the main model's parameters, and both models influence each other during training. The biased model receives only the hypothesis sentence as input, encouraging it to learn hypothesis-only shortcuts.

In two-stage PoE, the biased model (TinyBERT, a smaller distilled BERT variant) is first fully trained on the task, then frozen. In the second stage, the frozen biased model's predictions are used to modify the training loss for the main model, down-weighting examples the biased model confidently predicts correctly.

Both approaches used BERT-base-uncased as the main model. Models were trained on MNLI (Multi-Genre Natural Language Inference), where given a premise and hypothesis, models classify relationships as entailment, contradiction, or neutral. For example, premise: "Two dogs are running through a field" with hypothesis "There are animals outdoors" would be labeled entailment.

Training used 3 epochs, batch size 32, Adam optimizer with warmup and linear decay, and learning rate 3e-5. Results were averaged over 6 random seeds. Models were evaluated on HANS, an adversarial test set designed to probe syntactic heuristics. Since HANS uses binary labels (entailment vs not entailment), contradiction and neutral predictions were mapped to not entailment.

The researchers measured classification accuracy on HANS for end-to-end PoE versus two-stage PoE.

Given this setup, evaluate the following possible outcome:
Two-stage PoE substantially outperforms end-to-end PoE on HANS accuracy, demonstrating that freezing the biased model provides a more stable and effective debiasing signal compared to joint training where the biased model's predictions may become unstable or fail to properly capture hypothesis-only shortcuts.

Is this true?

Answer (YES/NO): YES